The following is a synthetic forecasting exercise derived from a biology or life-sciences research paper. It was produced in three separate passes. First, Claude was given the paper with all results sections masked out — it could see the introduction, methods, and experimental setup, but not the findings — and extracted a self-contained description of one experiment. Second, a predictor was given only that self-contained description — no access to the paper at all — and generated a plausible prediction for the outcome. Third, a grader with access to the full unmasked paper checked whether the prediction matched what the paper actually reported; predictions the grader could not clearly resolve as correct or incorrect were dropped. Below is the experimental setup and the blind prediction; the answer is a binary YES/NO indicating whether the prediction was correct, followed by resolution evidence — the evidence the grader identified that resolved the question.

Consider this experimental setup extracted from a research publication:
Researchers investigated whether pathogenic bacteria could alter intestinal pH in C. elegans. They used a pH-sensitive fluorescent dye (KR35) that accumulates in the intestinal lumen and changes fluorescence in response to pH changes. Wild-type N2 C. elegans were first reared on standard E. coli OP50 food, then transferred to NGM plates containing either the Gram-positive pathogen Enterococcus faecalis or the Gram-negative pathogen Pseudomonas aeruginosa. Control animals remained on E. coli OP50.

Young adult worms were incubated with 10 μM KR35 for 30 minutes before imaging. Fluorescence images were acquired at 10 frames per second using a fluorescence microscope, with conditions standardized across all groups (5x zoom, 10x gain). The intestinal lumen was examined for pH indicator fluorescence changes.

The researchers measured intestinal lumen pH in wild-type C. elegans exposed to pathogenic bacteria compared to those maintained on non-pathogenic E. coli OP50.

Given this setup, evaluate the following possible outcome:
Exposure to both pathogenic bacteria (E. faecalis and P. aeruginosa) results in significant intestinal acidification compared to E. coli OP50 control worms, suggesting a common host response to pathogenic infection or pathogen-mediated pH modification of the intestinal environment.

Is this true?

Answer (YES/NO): NO